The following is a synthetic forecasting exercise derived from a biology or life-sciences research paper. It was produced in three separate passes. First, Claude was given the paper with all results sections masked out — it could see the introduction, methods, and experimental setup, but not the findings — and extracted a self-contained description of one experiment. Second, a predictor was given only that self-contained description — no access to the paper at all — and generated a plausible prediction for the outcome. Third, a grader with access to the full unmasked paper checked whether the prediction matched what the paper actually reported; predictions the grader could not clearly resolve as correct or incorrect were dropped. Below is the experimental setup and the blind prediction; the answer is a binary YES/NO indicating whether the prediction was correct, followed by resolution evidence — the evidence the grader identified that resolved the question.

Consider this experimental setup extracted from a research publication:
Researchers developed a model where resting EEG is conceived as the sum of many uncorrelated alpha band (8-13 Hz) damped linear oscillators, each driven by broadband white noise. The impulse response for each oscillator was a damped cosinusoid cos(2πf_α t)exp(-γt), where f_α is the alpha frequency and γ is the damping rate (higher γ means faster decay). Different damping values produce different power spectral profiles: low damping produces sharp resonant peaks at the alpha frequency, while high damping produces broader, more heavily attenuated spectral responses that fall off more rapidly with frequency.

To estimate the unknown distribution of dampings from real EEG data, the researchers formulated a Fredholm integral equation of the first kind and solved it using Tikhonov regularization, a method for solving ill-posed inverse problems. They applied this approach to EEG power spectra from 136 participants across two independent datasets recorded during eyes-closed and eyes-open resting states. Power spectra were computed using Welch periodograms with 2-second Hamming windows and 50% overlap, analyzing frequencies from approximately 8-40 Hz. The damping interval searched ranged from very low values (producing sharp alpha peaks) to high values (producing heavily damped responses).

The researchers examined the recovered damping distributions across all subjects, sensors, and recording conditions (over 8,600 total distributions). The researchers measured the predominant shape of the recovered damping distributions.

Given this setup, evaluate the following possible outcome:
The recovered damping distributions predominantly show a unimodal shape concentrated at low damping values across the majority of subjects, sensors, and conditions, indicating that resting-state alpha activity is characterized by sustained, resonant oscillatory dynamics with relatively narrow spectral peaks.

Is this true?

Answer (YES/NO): NO